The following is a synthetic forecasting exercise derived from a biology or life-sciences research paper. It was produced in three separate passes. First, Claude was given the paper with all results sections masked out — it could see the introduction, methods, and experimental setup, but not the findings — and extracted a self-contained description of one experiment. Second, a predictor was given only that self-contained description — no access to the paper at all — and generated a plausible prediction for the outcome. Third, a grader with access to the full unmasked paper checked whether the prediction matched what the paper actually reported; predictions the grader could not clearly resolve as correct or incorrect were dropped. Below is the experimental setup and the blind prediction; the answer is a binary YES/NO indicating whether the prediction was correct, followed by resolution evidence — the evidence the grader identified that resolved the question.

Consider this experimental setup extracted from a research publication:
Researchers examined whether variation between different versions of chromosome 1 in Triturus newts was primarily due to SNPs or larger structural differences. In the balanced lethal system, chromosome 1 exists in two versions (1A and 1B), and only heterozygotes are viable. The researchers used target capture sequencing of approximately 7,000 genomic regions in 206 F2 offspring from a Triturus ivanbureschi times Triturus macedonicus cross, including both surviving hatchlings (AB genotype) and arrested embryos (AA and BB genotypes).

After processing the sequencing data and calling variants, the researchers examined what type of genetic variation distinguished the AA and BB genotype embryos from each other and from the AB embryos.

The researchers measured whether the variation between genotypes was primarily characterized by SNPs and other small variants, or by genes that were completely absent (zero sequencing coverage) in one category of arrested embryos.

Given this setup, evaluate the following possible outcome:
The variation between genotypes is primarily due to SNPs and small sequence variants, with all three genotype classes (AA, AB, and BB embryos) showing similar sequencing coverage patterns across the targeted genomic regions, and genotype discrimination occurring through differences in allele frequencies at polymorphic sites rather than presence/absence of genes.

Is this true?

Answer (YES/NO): NO